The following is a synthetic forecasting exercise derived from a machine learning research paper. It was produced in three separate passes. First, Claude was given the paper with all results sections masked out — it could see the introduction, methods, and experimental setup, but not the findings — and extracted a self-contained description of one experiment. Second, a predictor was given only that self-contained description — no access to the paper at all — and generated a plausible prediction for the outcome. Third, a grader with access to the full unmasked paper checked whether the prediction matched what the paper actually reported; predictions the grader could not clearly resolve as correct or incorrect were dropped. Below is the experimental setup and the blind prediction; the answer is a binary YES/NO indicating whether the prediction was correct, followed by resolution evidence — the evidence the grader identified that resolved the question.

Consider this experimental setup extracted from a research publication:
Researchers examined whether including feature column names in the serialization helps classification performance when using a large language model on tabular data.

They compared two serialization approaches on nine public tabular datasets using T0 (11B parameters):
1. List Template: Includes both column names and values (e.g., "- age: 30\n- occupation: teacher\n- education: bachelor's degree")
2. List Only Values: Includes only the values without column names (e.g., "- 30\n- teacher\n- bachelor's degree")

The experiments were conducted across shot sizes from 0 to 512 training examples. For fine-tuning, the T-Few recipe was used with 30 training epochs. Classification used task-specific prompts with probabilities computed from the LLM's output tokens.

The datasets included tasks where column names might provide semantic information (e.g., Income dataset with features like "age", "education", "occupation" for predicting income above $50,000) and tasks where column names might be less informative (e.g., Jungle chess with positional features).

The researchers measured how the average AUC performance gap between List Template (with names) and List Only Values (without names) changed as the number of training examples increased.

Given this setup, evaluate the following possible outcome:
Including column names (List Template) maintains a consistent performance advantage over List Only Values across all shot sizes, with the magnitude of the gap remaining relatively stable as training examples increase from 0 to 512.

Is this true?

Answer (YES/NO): NO